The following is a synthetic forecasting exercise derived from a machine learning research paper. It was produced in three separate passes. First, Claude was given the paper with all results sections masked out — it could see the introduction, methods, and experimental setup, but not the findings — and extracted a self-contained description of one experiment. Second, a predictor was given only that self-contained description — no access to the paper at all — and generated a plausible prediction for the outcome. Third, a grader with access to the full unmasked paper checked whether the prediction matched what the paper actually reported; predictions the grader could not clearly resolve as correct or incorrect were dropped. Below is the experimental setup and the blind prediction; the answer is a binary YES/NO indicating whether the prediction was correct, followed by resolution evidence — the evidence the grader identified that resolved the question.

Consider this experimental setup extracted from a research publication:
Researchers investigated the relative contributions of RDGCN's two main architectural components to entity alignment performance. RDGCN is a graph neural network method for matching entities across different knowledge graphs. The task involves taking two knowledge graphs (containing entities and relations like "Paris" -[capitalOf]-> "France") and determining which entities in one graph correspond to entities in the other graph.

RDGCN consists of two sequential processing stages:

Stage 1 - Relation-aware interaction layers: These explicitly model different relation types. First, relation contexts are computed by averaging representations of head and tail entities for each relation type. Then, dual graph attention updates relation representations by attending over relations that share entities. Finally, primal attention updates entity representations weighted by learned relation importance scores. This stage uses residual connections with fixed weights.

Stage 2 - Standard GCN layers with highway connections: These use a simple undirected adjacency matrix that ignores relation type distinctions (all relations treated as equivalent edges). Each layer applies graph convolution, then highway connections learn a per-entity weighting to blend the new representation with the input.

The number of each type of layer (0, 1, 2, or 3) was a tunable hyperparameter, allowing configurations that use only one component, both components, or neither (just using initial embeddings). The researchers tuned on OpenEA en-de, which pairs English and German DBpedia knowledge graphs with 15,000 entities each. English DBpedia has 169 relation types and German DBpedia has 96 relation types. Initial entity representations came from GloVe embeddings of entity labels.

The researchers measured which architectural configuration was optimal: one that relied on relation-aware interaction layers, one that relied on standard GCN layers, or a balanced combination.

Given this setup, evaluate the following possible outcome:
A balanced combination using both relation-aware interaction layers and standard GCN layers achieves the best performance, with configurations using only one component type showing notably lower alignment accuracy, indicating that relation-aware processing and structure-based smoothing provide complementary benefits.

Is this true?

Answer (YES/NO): NO